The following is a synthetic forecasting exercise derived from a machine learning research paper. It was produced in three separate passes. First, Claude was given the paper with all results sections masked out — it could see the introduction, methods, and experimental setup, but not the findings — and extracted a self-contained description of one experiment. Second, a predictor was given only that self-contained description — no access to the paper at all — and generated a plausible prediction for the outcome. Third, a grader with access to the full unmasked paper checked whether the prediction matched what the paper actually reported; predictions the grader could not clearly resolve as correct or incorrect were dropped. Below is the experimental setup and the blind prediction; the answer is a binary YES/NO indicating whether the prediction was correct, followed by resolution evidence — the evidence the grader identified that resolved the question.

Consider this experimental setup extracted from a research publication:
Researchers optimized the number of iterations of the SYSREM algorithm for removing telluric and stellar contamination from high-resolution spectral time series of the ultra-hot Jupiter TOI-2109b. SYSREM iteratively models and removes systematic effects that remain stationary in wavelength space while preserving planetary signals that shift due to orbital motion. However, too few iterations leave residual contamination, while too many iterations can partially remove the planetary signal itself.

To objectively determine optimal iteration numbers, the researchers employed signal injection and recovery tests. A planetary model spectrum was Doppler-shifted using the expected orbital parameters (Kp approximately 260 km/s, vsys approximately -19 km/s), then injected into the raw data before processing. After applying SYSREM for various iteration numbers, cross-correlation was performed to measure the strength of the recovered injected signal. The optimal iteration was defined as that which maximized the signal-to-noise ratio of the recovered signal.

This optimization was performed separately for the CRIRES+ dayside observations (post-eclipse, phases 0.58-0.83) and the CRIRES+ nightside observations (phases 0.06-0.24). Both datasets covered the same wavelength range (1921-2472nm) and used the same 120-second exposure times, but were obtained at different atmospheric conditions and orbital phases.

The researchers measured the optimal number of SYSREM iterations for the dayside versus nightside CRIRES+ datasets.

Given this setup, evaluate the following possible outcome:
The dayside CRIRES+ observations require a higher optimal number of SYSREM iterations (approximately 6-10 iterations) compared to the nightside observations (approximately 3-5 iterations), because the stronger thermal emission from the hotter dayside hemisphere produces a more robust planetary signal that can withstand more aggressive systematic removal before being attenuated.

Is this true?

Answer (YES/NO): NO